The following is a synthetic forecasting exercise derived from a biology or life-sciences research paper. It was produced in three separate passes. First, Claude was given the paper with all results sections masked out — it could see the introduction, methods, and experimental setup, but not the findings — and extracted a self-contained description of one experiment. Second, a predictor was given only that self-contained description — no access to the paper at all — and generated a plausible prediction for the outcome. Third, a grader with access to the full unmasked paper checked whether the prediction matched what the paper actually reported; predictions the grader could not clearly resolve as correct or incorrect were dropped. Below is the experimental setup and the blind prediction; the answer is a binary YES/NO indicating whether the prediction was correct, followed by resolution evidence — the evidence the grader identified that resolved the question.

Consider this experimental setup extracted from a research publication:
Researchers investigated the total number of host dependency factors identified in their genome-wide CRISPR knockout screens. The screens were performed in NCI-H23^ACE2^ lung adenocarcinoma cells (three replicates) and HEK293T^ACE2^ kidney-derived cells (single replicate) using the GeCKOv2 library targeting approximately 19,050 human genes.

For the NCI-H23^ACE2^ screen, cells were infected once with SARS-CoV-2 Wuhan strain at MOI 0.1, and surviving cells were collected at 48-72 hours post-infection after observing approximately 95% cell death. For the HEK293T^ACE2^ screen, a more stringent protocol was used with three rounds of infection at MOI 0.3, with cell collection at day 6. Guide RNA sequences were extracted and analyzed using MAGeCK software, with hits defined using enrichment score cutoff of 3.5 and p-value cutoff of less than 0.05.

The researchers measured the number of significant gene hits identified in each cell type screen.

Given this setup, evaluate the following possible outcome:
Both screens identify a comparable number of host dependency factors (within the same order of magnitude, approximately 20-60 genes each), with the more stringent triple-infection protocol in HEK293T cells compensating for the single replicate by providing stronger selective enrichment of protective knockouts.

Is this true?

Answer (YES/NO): NO